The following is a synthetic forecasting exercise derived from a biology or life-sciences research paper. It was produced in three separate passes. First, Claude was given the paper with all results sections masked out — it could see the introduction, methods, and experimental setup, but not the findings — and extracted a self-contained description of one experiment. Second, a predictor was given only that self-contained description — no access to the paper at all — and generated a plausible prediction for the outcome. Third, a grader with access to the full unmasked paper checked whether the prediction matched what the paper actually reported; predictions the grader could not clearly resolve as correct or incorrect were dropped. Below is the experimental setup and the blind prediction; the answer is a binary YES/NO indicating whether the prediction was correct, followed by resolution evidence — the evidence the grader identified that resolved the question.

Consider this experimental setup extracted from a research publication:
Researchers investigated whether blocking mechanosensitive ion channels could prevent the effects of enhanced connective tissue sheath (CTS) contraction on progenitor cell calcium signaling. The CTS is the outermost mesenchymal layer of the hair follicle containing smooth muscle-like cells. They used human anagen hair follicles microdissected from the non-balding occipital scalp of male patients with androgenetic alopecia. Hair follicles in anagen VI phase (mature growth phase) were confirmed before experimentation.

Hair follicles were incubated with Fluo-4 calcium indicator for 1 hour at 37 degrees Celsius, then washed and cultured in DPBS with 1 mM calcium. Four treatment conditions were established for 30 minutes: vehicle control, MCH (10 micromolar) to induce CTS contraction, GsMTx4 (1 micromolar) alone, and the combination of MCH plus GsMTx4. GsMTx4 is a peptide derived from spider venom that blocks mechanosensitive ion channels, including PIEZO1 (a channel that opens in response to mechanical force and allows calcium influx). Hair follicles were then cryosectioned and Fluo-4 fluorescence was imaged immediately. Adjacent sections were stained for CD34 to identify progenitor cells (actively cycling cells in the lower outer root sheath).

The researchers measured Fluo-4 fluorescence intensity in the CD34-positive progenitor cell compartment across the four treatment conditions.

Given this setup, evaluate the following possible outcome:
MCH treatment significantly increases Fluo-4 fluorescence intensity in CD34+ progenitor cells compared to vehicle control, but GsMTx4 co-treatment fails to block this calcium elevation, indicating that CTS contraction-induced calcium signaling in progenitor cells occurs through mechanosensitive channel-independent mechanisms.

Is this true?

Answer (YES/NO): NO